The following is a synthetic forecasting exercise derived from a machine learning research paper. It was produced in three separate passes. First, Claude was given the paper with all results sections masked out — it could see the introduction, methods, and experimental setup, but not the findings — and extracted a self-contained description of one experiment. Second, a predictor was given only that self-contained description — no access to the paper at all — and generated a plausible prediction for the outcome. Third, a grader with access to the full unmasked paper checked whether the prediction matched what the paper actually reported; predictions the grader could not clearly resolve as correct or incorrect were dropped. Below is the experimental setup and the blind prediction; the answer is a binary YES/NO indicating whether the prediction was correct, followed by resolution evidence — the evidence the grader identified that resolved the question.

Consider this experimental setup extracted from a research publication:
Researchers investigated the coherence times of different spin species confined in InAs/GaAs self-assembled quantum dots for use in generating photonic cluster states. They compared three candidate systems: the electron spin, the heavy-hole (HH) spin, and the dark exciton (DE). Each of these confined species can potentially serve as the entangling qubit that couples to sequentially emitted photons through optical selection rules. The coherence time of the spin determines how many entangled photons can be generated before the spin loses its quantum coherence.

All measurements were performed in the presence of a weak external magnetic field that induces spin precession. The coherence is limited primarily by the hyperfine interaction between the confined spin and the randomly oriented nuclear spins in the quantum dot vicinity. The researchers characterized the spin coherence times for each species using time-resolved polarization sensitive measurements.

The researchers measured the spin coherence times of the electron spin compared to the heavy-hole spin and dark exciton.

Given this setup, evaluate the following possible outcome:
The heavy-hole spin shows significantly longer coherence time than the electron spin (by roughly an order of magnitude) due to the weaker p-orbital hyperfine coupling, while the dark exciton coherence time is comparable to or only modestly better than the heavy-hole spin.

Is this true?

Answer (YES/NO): YES